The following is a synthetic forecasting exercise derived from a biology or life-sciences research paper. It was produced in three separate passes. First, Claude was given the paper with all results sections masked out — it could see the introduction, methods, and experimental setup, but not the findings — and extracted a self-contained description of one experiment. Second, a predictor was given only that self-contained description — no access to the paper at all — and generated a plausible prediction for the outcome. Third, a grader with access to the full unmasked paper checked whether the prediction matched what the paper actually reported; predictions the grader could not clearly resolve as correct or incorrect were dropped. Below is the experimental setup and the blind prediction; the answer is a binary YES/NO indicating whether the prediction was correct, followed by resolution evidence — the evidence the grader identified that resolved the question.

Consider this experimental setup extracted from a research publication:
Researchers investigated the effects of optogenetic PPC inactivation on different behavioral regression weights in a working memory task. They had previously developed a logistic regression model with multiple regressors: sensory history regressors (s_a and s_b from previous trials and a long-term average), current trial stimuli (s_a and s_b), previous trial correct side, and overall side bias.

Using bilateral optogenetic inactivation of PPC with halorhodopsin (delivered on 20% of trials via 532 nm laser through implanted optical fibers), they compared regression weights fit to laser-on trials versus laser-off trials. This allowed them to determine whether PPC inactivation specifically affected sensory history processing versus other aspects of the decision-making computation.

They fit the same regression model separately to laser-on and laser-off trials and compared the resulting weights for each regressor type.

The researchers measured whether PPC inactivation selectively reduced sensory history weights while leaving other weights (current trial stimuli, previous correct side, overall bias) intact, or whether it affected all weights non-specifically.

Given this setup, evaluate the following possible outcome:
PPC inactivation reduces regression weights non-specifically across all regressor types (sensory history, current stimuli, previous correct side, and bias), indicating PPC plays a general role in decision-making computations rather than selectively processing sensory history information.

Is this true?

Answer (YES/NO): NO